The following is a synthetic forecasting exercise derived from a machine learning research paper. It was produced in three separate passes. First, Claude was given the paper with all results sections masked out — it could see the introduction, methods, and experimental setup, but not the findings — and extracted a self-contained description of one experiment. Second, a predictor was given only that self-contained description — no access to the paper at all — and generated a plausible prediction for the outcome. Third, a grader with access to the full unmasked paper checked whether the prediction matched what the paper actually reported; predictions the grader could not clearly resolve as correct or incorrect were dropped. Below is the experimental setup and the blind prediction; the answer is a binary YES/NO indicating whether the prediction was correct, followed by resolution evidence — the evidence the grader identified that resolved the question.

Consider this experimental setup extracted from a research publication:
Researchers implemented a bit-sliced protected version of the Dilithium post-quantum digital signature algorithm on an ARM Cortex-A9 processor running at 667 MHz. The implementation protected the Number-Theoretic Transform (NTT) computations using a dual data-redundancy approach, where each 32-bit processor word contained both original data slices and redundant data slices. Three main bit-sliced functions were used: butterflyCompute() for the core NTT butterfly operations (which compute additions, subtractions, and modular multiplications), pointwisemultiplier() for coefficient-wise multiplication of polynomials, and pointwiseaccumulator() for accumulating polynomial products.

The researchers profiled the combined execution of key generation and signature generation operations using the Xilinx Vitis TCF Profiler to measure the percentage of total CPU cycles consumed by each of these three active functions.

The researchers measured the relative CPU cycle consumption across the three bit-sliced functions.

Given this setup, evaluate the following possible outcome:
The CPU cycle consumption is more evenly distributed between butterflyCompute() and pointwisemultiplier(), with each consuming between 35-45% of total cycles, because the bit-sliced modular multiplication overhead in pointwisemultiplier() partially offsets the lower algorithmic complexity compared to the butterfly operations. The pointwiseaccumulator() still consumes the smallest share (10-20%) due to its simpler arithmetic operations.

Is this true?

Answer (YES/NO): NO